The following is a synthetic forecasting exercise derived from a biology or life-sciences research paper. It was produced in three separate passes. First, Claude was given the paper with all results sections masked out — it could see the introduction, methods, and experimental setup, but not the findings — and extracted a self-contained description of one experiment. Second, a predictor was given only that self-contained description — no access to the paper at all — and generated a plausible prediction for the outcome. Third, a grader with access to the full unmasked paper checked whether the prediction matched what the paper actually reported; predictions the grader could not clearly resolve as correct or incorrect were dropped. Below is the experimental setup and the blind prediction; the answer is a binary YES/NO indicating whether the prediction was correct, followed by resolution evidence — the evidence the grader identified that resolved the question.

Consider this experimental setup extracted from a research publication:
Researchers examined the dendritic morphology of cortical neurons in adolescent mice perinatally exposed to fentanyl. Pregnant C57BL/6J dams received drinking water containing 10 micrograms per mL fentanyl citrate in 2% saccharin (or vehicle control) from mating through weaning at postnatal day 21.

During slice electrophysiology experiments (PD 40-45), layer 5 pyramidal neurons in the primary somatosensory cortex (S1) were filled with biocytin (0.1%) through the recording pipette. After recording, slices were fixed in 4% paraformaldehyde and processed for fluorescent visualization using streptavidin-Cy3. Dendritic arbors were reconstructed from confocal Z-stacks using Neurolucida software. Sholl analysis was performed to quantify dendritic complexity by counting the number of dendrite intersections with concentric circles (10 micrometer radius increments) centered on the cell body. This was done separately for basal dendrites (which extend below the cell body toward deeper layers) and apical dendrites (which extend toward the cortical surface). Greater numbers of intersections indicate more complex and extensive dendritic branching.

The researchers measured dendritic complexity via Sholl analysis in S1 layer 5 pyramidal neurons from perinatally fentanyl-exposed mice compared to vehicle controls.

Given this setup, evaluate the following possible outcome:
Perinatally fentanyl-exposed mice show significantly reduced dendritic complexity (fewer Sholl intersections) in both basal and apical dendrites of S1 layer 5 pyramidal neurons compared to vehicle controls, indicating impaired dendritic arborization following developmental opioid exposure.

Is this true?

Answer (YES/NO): YES